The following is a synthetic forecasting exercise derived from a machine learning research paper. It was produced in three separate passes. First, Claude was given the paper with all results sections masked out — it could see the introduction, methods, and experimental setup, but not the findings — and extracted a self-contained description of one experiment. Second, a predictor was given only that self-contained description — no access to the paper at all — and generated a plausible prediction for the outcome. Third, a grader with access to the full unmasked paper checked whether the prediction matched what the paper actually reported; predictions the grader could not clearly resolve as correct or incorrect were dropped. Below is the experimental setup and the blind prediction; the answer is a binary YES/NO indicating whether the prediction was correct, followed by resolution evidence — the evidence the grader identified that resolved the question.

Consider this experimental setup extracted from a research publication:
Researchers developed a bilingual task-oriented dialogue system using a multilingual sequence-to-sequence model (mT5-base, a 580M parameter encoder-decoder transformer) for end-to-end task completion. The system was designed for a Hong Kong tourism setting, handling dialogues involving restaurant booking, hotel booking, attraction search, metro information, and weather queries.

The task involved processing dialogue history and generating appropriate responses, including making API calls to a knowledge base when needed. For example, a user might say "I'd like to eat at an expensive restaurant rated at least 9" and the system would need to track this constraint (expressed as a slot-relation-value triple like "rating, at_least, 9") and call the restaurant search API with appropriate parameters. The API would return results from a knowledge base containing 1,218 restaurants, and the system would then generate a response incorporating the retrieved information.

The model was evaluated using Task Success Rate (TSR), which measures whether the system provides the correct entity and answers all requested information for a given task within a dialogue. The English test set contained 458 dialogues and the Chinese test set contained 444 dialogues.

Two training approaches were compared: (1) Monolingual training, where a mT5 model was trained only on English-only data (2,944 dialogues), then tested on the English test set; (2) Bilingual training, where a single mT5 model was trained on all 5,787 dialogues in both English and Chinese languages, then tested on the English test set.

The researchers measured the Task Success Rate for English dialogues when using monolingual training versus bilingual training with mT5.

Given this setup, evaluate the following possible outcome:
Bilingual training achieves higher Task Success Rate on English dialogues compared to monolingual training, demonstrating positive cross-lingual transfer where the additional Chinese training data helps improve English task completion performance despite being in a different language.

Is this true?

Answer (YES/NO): YES